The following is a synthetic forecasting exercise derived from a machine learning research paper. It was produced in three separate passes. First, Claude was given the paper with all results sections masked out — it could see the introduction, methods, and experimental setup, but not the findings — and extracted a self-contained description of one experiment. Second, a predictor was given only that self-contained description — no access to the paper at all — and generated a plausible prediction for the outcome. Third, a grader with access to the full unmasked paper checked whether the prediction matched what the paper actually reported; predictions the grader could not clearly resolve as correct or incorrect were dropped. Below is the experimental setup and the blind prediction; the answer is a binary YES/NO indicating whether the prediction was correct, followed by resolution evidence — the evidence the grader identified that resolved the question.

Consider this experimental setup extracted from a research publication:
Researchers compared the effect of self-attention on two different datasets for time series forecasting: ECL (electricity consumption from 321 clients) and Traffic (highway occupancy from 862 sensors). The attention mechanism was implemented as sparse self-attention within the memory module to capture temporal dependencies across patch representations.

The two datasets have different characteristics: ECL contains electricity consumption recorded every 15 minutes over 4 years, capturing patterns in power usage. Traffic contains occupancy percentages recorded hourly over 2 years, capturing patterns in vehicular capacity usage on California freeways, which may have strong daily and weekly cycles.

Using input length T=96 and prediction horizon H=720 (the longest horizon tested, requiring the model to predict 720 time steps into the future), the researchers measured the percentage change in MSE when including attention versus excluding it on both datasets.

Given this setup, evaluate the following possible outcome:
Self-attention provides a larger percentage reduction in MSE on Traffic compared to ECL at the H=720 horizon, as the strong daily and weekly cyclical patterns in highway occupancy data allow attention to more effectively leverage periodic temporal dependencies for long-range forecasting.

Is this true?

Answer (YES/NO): YES